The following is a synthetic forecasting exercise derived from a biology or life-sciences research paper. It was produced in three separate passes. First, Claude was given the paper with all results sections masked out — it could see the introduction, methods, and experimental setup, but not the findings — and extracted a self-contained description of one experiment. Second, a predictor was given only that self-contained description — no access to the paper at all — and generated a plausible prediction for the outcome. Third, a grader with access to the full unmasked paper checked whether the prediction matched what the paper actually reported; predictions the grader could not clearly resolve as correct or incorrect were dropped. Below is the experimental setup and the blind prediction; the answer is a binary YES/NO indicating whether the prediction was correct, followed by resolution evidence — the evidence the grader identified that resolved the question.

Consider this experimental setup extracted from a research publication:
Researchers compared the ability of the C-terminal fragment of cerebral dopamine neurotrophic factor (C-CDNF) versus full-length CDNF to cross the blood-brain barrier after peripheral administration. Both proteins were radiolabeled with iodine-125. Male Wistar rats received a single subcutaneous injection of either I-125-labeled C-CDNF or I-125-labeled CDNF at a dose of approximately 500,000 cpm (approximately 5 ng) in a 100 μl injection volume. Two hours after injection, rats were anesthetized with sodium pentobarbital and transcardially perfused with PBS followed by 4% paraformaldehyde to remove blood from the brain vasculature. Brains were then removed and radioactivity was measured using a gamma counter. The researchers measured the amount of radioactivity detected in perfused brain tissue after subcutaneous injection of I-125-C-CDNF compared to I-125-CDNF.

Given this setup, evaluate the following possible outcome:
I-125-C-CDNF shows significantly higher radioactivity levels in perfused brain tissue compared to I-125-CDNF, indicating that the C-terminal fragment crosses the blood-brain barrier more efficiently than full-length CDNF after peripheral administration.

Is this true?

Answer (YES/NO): YES